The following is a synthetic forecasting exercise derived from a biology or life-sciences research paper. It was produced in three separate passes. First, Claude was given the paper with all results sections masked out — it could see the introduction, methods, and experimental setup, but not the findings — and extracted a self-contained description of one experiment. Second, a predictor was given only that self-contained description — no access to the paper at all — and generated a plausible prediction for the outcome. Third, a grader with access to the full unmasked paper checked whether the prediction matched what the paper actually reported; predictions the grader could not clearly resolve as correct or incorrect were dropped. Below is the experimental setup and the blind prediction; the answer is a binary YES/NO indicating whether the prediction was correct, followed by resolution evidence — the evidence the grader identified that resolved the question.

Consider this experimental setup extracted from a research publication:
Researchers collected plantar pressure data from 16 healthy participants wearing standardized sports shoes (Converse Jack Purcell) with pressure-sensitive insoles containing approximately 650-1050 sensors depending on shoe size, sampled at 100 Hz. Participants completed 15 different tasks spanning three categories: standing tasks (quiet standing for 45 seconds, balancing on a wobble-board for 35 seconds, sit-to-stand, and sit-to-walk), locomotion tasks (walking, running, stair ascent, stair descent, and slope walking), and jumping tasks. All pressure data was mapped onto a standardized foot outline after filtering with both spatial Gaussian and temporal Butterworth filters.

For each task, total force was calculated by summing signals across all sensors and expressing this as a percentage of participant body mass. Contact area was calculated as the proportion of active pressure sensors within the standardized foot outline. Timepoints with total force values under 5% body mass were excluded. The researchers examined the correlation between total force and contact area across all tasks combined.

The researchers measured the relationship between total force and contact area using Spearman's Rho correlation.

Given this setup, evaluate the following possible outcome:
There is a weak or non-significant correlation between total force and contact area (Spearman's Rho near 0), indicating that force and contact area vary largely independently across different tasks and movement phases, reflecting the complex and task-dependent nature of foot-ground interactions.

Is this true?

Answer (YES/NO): NO